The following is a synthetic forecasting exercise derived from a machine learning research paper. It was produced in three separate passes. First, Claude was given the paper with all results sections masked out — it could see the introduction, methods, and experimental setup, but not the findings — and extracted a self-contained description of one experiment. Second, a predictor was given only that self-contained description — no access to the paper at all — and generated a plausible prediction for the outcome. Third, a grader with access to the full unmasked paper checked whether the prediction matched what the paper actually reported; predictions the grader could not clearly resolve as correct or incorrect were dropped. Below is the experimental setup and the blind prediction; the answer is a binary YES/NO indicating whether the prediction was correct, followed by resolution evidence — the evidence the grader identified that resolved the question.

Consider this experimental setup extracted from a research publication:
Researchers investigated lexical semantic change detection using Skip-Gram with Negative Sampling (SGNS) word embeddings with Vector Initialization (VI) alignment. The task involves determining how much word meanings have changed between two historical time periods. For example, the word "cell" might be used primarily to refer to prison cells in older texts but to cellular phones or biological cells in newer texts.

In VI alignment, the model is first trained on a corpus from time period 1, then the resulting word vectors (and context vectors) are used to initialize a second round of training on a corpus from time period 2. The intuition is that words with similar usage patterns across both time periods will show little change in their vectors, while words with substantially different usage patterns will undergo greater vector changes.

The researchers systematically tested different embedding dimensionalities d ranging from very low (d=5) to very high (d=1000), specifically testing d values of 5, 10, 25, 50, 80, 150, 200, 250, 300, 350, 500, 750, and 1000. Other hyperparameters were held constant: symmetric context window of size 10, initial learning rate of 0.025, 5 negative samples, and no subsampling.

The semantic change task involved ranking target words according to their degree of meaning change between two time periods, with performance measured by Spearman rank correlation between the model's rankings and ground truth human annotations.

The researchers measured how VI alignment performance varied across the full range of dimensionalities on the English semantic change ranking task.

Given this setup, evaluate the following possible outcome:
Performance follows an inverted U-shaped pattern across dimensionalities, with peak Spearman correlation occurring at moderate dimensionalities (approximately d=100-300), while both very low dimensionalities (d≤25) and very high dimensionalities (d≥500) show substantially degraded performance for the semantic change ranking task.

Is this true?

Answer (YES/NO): NO